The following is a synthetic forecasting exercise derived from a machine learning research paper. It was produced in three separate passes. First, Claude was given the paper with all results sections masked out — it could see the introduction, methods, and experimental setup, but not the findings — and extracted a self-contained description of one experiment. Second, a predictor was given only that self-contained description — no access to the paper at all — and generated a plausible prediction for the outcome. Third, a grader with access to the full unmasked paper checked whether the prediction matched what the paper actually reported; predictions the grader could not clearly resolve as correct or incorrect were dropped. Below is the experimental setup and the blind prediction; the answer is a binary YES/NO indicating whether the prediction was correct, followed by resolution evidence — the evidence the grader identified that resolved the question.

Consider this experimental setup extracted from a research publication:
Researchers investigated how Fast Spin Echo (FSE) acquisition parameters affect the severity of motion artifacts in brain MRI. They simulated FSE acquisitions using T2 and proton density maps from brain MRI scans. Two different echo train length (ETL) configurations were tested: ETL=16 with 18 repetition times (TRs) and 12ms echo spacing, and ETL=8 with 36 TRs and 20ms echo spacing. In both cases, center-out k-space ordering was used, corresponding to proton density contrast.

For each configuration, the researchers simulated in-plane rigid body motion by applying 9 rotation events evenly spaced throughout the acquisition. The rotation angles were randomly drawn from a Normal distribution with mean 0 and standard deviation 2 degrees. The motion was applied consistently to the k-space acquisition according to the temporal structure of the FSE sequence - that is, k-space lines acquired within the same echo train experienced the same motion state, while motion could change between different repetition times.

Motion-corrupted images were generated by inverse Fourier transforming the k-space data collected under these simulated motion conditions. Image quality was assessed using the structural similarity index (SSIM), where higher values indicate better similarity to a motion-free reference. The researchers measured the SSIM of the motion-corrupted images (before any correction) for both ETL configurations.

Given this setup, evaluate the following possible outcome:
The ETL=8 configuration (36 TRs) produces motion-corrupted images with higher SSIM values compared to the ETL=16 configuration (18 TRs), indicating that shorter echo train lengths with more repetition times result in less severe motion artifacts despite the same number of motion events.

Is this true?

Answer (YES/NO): YES